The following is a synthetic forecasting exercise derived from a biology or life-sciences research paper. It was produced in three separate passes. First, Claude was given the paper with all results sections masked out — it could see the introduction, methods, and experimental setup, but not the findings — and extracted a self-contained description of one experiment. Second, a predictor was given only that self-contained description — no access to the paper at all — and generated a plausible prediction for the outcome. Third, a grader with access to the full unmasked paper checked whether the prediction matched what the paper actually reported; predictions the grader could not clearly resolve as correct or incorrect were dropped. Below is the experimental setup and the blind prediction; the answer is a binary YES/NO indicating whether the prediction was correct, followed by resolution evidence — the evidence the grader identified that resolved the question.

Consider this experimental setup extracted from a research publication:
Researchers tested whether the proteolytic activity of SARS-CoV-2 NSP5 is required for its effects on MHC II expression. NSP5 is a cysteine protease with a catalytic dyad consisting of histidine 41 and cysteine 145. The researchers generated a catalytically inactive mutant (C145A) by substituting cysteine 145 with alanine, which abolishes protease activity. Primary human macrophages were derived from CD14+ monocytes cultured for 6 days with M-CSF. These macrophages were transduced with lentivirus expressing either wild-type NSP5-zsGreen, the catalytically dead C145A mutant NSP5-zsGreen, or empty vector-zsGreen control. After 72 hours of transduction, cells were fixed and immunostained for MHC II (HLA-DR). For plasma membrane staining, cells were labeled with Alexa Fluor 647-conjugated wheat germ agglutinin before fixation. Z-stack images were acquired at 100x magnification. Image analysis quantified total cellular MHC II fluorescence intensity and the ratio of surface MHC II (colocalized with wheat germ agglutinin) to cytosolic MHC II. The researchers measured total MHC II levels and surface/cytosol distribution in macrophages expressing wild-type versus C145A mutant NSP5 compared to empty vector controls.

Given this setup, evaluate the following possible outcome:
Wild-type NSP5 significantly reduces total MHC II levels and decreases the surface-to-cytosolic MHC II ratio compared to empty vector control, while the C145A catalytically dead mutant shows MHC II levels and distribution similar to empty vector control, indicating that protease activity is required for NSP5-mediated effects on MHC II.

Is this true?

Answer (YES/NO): NO